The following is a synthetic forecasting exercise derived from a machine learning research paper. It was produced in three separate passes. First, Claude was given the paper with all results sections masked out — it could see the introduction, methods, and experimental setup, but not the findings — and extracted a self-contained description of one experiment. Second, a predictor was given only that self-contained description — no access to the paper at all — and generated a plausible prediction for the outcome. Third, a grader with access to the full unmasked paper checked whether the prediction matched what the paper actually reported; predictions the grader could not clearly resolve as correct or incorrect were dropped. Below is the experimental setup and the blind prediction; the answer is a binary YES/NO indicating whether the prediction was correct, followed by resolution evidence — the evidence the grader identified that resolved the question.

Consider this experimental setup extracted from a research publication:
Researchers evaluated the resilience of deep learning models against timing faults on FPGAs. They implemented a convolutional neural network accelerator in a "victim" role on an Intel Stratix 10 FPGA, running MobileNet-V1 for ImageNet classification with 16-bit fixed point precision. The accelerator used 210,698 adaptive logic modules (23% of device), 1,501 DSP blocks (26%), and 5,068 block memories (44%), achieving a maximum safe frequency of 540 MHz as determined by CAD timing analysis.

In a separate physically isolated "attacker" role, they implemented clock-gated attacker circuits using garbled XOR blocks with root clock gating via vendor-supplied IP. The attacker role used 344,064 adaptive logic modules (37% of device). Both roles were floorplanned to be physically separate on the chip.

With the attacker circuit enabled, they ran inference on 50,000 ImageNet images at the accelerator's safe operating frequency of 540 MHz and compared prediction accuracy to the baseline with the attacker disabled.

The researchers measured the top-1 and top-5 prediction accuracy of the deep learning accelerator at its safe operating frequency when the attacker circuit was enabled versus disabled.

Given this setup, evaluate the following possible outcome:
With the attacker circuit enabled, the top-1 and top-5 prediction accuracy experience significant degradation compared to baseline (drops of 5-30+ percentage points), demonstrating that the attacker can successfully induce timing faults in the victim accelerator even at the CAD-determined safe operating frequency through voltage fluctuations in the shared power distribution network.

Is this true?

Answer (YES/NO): NO